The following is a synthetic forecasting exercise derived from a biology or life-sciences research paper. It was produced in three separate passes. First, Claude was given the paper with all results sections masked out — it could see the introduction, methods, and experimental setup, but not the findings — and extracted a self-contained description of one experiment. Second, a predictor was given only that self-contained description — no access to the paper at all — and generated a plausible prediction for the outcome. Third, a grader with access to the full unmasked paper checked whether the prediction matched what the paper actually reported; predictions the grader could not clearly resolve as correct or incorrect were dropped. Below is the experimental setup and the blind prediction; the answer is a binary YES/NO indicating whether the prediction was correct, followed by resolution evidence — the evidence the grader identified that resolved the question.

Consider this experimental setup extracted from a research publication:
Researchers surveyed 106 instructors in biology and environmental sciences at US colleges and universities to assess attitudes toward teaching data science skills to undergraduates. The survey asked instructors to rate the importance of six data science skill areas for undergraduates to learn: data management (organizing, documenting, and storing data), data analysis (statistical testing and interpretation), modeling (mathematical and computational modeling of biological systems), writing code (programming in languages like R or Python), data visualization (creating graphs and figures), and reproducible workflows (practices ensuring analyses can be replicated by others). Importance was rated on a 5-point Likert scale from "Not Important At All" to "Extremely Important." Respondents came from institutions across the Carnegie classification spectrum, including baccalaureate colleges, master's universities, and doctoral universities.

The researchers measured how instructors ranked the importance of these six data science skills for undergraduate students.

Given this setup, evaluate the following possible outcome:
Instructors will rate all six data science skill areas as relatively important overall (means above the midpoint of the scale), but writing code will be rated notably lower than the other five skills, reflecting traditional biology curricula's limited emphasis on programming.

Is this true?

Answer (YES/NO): NO